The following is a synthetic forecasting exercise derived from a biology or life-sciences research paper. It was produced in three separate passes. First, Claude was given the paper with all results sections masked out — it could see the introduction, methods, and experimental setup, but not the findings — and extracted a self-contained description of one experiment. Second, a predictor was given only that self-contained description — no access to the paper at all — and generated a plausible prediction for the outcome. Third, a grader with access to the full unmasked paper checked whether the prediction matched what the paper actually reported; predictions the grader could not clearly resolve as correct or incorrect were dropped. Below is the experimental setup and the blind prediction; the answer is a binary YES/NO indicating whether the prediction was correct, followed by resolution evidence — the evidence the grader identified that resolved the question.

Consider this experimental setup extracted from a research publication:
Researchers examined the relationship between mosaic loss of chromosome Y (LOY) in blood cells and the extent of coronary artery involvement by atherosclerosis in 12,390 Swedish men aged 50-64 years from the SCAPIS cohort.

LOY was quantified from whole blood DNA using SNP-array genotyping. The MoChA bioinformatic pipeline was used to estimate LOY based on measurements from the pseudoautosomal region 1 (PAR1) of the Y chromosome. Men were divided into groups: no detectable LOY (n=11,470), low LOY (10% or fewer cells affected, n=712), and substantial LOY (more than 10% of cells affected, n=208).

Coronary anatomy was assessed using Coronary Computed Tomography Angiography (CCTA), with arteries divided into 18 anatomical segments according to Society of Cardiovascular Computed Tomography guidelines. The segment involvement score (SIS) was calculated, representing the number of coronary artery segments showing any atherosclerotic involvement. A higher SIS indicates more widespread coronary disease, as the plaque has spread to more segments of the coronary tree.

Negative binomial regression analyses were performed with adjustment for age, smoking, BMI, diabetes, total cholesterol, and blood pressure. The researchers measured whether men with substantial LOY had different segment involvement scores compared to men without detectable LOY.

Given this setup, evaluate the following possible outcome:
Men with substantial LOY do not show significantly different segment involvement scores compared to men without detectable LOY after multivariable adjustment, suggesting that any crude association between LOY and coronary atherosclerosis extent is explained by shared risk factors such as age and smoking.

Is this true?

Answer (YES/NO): NO